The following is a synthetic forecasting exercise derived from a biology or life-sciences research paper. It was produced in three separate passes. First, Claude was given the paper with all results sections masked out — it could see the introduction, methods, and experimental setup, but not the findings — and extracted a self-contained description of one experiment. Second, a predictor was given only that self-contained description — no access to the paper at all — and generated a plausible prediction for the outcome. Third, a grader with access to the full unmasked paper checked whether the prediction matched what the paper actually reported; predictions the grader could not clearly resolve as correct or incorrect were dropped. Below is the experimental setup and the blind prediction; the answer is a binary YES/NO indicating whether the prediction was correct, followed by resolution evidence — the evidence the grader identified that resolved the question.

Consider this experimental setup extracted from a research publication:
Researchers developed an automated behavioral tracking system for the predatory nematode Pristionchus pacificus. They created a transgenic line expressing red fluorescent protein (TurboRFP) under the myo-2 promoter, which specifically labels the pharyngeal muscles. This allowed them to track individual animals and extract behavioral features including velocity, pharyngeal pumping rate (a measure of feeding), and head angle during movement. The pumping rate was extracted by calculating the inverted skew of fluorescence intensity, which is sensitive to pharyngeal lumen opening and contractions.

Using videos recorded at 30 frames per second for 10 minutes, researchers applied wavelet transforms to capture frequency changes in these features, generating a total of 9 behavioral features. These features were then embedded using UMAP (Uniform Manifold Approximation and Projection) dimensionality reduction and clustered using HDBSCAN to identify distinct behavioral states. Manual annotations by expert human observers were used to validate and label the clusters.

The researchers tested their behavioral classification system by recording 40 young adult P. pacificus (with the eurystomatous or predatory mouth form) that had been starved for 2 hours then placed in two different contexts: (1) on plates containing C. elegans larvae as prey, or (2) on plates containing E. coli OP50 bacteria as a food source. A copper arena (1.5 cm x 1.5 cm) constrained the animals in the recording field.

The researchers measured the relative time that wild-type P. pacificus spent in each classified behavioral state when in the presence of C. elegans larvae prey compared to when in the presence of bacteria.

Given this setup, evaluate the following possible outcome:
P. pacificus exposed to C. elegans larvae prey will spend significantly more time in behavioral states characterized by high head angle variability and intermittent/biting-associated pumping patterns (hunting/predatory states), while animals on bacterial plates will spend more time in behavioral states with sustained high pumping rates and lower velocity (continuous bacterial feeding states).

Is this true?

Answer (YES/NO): NO